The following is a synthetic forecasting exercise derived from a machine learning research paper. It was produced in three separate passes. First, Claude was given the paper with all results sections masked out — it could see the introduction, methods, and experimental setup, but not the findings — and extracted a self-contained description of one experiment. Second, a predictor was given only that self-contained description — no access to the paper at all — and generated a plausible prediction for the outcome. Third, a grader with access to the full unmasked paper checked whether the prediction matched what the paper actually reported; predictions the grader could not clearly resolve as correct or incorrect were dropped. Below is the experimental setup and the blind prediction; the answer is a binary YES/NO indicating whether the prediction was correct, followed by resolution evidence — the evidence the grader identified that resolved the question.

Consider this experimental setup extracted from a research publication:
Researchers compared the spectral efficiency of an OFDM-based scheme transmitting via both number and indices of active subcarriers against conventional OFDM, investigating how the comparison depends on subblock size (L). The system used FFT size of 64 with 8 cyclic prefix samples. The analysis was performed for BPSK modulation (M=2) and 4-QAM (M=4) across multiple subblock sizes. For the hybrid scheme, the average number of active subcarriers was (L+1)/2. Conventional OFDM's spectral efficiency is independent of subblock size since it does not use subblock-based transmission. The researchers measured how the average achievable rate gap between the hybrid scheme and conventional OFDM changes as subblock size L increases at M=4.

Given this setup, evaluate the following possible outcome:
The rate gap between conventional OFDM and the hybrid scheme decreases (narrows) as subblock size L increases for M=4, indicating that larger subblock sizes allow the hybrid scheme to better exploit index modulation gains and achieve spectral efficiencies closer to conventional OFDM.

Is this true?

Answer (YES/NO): NO